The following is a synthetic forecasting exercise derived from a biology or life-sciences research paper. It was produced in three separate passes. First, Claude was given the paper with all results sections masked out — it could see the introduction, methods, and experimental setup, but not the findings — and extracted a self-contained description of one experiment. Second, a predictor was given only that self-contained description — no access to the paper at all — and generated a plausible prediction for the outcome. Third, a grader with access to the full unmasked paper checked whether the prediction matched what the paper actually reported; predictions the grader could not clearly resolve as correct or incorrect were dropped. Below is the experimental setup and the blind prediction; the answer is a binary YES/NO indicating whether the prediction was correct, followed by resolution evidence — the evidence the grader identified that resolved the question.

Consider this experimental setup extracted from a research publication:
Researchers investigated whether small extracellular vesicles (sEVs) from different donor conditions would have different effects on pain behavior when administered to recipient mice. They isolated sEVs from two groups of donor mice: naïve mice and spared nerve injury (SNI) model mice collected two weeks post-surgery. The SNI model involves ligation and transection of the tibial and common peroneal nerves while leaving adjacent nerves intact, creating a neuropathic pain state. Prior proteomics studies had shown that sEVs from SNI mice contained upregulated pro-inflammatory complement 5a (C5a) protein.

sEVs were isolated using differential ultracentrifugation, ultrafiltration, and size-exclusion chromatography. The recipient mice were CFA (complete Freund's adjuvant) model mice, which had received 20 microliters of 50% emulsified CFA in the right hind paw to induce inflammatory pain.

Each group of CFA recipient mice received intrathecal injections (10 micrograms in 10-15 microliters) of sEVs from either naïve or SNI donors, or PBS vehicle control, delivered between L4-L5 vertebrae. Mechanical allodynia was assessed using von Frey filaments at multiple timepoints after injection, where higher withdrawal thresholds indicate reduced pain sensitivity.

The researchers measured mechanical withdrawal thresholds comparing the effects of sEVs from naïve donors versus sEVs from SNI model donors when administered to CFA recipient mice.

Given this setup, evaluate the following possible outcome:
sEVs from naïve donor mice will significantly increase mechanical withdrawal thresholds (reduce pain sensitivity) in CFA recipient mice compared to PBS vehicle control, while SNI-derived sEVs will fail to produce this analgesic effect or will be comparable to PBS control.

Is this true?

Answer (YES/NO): NO